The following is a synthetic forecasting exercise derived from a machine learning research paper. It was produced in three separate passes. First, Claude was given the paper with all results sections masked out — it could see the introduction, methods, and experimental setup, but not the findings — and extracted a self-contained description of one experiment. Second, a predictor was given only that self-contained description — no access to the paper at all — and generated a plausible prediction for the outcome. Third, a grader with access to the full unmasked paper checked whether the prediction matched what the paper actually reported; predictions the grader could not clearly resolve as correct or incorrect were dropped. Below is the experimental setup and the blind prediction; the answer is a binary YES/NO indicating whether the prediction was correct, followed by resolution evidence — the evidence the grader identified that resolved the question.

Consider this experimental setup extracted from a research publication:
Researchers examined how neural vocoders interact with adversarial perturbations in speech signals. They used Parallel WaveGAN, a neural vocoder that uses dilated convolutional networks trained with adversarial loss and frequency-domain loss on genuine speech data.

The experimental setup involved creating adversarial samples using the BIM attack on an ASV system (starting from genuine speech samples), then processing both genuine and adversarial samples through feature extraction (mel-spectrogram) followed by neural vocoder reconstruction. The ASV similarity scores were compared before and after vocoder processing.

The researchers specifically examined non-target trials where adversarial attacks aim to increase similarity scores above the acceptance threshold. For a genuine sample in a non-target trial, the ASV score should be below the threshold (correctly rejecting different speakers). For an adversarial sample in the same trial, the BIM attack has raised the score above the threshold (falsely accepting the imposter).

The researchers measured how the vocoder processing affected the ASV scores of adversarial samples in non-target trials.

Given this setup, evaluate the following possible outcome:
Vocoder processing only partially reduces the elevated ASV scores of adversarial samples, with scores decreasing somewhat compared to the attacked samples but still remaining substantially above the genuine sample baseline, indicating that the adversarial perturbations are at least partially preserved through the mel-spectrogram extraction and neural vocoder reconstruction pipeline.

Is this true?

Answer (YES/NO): YES